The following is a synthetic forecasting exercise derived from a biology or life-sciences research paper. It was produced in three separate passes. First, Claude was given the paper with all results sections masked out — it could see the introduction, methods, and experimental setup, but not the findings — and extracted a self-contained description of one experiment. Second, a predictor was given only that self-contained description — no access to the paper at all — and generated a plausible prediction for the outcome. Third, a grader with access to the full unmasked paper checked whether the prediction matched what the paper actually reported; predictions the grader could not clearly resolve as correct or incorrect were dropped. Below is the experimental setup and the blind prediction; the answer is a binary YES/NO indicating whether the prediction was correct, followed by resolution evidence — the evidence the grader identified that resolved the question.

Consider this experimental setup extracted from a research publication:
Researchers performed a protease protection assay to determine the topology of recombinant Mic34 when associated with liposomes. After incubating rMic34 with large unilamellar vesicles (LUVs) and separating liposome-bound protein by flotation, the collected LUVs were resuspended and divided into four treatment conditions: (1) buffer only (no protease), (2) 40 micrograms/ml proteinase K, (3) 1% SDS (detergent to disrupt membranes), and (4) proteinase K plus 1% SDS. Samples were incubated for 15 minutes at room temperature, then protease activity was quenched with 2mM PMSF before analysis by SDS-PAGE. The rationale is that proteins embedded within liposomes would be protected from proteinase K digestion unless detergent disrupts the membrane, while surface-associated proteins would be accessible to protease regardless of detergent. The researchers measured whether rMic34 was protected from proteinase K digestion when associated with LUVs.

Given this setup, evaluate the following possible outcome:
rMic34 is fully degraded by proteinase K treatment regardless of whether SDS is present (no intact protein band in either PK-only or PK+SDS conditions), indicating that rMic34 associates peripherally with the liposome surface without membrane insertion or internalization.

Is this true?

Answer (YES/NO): YES